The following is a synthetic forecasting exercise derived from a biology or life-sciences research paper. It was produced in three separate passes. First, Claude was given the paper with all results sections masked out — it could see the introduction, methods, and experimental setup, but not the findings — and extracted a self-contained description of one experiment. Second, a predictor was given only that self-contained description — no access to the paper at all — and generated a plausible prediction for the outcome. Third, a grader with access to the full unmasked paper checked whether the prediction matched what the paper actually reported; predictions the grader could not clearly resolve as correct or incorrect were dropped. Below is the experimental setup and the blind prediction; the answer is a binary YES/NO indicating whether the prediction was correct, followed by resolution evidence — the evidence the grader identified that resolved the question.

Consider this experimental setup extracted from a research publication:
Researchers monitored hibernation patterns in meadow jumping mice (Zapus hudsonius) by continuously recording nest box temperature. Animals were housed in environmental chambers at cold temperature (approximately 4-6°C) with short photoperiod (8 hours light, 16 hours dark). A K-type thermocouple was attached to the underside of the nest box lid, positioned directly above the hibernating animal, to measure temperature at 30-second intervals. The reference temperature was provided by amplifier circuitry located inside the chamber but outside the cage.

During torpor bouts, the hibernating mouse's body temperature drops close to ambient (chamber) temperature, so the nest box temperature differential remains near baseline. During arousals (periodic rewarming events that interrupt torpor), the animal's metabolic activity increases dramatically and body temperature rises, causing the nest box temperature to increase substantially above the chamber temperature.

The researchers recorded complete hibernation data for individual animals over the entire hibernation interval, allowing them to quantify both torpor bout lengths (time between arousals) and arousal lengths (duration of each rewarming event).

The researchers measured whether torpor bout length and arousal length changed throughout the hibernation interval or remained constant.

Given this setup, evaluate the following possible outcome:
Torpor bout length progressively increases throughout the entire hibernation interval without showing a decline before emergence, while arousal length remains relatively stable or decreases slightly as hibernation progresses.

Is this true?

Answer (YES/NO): NO